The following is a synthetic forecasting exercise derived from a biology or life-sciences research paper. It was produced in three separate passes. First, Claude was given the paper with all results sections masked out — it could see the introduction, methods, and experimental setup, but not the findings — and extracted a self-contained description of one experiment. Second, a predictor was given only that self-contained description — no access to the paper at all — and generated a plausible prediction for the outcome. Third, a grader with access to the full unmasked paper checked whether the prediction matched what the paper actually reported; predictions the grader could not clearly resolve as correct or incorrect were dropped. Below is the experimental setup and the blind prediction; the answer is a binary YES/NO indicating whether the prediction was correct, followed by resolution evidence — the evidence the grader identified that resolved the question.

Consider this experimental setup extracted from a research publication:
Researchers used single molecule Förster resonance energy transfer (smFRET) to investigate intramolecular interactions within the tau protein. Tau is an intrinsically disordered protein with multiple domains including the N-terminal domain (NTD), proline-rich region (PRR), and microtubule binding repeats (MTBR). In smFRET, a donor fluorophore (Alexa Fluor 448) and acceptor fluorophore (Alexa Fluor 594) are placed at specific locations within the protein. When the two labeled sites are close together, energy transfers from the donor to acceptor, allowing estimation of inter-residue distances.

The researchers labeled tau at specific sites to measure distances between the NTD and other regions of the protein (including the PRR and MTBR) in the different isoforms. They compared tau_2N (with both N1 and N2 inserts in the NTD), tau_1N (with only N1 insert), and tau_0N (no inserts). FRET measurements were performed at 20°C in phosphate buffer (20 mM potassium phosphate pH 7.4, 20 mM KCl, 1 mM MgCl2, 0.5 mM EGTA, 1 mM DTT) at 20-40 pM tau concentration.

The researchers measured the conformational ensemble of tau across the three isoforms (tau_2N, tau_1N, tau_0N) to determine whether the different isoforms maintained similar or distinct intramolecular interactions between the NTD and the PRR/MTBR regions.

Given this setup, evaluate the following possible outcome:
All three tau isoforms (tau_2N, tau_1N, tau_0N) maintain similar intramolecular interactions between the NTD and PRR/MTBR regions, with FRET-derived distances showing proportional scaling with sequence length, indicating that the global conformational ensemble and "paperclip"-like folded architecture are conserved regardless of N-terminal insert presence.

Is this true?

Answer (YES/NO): NO